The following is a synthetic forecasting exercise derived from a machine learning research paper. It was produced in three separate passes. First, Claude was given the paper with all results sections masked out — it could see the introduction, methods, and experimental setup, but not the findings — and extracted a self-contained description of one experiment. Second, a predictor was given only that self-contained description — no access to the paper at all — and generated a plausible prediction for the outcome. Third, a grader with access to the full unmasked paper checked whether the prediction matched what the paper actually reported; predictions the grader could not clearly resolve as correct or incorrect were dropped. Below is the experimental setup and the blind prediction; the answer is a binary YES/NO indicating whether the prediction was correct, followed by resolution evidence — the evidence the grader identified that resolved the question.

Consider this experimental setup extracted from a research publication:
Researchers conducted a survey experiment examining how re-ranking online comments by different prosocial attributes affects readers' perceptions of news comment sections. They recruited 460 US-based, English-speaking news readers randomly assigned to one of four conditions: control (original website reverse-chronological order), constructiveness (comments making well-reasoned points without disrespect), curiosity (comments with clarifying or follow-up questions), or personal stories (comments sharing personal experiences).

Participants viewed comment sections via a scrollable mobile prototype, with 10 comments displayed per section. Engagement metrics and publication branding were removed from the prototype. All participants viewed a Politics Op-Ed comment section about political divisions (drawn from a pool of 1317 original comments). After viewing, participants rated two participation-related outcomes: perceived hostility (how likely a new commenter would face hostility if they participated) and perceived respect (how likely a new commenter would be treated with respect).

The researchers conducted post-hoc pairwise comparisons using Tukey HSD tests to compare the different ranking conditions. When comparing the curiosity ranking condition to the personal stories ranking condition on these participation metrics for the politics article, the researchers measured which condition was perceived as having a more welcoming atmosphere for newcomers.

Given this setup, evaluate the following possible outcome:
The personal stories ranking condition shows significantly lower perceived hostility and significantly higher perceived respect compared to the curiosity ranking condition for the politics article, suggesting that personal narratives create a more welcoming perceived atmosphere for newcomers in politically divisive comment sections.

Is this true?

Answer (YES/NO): NO